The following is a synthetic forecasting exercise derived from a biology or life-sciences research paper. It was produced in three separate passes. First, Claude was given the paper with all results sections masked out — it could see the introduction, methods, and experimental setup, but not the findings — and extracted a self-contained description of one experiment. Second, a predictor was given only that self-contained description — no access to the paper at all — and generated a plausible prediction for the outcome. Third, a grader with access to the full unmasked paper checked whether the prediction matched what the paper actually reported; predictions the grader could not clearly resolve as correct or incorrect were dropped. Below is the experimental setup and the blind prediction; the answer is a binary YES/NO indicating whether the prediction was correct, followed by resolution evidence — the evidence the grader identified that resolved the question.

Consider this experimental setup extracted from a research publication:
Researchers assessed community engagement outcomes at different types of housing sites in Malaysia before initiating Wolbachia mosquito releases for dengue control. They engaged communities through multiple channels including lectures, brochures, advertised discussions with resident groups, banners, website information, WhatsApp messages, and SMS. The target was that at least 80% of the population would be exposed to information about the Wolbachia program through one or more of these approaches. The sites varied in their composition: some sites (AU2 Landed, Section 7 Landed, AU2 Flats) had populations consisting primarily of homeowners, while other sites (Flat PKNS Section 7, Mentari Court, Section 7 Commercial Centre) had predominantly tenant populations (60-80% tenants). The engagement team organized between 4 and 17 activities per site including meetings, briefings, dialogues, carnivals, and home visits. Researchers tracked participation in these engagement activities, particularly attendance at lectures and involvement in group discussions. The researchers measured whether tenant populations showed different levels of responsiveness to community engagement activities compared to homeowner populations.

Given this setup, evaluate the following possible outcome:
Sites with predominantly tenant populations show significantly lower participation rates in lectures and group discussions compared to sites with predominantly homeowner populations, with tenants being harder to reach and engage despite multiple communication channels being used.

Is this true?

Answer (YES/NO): YES